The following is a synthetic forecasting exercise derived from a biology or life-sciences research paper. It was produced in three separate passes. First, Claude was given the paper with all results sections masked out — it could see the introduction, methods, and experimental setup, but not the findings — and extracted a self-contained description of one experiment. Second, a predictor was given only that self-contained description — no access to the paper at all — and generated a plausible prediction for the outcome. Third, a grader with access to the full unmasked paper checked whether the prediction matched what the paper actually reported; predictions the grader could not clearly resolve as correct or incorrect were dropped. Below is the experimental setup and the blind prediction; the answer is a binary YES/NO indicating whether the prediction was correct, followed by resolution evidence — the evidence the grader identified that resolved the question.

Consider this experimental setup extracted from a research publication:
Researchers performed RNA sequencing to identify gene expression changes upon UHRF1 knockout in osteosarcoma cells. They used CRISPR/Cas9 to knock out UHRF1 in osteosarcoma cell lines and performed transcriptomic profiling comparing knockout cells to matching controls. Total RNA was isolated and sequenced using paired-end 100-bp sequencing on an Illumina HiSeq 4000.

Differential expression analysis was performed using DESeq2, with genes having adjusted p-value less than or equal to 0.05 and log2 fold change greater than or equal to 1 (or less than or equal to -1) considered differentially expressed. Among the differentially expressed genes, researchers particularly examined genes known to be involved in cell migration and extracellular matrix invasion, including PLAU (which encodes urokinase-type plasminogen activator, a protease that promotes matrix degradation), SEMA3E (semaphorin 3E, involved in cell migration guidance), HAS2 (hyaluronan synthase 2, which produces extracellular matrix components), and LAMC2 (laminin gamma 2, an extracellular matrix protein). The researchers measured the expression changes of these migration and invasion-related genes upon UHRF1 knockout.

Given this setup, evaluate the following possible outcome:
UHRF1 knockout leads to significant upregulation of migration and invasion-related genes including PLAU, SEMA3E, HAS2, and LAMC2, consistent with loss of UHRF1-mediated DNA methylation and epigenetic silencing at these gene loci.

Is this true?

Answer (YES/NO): NO